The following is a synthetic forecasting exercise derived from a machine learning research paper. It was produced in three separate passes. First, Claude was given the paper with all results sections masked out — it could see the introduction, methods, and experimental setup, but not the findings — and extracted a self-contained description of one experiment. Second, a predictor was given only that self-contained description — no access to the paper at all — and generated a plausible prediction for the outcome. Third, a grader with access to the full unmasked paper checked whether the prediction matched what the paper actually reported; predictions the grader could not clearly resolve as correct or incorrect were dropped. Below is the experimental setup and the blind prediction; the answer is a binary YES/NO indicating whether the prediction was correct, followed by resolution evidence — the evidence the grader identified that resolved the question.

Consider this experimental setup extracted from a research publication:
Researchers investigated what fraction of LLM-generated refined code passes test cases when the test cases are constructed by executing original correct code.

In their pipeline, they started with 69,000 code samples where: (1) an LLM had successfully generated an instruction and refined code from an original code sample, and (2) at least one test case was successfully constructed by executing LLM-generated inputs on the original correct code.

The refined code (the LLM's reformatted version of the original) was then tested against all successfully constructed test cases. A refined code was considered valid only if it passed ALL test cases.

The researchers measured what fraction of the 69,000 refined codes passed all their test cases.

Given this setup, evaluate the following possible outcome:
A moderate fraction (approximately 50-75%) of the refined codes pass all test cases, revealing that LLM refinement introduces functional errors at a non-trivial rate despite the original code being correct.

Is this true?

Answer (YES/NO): NO